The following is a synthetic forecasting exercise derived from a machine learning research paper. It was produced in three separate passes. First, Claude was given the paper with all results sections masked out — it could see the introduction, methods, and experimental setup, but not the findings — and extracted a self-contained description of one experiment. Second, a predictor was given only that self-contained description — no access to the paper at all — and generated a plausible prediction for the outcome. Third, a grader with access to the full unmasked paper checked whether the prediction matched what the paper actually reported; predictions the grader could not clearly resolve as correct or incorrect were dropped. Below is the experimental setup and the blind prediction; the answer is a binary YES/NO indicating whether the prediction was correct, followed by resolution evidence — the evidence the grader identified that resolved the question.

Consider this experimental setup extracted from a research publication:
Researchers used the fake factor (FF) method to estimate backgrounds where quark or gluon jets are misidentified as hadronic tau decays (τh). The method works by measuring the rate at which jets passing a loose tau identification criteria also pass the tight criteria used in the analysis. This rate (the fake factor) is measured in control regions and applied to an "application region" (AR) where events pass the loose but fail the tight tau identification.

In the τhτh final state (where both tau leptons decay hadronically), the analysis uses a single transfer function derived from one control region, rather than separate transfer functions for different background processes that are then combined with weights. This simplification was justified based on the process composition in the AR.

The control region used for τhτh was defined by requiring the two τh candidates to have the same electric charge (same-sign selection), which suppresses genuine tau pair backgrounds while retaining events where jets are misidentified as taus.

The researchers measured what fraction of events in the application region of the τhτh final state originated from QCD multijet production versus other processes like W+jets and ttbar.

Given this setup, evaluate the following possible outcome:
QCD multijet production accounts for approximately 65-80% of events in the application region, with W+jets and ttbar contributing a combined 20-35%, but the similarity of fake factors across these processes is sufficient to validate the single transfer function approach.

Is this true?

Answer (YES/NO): NO